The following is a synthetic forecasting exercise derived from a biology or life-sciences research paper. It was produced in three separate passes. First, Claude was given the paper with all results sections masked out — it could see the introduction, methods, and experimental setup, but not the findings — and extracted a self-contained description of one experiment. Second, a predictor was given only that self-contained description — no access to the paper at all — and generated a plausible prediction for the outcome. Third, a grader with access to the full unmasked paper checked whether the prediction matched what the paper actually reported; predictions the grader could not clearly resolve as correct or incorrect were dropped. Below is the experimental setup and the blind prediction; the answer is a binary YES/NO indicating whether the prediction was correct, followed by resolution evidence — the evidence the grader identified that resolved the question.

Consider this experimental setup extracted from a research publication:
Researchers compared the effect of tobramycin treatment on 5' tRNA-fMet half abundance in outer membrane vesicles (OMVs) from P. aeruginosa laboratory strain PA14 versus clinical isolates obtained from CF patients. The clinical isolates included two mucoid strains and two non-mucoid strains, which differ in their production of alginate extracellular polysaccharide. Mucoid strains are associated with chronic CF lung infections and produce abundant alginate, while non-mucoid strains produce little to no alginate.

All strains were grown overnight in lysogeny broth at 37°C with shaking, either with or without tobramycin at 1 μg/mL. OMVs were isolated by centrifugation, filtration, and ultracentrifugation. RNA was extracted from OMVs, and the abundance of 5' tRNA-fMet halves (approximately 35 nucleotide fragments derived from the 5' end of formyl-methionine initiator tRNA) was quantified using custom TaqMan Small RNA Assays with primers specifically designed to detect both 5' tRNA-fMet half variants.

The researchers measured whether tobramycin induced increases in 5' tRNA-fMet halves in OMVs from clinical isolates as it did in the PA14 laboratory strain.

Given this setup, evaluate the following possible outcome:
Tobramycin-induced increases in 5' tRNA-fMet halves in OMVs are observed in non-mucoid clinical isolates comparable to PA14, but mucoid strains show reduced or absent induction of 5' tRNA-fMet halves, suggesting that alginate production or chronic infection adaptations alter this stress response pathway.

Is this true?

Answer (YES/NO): NO